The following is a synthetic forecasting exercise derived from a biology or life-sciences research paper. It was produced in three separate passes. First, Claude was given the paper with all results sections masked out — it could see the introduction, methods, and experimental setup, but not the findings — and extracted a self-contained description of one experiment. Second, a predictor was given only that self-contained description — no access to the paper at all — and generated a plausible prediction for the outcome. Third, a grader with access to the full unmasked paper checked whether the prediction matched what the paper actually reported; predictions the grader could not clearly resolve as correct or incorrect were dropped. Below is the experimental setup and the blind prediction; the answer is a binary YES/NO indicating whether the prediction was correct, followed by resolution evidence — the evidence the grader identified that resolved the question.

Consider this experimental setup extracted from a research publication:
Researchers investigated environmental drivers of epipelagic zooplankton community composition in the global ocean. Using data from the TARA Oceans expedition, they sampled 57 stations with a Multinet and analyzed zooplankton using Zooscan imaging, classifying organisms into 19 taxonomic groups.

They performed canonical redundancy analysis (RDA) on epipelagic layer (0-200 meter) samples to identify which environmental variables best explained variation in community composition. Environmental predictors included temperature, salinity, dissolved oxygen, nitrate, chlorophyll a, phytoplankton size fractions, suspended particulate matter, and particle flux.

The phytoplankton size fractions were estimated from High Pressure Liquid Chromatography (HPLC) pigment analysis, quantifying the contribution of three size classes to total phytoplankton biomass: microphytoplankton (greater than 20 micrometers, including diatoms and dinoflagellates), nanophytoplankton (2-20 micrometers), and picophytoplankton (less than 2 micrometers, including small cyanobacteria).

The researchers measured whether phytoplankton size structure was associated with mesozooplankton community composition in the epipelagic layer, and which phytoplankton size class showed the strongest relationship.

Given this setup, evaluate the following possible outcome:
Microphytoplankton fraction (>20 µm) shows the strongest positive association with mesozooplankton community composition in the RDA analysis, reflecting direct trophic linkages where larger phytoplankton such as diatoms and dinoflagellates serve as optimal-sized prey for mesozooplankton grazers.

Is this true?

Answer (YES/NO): YES